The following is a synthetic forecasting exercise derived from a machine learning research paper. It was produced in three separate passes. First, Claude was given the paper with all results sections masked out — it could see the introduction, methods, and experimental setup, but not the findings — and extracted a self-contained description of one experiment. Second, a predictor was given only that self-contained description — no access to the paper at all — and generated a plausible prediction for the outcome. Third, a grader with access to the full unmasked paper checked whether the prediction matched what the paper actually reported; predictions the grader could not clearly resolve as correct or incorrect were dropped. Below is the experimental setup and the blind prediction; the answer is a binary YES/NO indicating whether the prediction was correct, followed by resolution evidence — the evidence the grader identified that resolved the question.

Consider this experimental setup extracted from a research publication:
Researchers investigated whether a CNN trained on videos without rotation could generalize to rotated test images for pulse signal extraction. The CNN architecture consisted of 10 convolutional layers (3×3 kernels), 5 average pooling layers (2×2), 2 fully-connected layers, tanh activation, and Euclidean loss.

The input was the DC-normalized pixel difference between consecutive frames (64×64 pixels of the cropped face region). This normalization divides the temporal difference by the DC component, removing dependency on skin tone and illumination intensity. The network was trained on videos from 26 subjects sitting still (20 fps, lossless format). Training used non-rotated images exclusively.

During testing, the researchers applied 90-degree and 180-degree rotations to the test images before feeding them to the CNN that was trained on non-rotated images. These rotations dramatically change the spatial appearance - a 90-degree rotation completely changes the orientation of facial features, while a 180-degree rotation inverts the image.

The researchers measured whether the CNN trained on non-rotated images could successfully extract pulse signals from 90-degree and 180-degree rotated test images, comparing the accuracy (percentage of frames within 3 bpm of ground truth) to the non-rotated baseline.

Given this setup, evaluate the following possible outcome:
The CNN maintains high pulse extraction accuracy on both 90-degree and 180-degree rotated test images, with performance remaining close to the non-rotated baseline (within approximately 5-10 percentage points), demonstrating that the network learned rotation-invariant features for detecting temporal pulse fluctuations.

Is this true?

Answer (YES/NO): NO